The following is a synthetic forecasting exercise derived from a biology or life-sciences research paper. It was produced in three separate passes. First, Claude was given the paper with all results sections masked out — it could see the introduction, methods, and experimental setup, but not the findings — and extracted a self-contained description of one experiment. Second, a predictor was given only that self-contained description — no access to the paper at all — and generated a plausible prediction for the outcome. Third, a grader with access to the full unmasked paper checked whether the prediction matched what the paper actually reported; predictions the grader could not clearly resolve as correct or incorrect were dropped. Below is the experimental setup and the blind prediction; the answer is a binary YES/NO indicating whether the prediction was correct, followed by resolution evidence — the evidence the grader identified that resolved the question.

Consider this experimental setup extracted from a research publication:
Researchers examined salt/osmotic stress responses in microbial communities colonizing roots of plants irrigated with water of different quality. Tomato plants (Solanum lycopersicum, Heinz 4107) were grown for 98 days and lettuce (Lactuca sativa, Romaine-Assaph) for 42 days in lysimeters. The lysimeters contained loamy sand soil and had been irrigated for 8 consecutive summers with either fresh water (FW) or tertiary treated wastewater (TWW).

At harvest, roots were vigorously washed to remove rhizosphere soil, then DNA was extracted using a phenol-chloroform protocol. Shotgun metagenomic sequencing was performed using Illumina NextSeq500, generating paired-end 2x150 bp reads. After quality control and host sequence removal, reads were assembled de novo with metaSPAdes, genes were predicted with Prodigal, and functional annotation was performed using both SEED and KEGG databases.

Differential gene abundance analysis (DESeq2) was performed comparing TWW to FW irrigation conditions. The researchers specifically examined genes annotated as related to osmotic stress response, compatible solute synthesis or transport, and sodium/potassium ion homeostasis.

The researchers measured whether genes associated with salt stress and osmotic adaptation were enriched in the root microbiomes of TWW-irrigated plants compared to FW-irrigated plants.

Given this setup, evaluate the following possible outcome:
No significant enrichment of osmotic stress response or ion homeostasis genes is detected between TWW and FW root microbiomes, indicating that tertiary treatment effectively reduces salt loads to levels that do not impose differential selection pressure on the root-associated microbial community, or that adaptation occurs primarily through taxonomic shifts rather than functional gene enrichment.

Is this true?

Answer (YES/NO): NO